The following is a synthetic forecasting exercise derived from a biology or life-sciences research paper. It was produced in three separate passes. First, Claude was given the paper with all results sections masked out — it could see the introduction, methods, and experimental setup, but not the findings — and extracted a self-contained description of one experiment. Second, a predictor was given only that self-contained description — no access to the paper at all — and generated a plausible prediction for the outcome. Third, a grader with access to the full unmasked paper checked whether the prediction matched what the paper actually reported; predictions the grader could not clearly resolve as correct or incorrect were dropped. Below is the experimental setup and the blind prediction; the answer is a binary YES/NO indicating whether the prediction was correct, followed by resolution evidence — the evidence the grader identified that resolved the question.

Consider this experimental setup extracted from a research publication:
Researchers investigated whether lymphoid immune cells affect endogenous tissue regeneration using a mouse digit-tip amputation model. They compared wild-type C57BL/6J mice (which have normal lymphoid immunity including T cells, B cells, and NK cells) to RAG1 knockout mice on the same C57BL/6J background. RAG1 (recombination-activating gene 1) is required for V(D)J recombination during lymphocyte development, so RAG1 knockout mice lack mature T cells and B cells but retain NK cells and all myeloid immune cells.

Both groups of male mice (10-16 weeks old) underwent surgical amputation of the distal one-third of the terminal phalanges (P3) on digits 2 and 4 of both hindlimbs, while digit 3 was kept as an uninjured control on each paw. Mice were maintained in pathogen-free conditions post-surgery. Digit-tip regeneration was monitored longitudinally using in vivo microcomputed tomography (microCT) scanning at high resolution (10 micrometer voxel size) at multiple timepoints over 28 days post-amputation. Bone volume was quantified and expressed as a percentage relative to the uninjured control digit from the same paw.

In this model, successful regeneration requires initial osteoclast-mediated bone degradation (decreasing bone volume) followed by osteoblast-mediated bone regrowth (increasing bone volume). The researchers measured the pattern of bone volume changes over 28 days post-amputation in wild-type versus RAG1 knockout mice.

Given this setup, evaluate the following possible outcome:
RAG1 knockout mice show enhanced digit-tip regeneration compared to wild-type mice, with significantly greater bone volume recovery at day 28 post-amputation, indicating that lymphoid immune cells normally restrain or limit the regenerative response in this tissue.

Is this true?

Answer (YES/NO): YES